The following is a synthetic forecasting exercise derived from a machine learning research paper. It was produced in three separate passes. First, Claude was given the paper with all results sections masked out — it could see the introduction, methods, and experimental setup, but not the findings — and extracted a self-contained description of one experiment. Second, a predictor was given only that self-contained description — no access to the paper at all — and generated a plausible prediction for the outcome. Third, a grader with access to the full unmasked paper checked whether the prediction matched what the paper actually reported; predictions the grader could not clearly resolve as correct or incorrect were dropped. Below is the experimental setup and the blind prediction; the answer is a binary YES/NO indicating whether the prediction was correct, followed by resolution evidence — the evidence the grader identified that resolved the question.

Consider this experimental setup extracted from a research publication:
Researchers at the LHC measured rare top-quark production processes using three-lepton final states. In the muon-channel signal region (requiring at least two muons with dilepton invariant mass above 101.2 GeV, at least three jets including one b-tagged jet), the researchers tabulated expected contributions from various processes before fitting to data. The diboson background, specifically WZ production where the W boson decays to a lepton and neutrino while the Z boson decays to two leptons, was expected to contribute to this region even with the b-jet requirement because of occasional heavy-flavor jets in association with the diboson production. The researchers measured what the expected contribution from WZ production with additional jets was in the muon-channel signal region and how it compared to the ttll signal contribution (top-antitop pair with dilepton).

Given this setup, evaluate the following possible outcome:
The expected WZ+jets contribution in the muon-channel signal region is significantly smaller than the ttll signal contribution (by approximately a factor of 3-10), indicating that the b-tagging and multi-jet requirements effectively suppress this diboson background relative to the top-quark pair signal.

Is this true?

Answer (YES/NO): NO